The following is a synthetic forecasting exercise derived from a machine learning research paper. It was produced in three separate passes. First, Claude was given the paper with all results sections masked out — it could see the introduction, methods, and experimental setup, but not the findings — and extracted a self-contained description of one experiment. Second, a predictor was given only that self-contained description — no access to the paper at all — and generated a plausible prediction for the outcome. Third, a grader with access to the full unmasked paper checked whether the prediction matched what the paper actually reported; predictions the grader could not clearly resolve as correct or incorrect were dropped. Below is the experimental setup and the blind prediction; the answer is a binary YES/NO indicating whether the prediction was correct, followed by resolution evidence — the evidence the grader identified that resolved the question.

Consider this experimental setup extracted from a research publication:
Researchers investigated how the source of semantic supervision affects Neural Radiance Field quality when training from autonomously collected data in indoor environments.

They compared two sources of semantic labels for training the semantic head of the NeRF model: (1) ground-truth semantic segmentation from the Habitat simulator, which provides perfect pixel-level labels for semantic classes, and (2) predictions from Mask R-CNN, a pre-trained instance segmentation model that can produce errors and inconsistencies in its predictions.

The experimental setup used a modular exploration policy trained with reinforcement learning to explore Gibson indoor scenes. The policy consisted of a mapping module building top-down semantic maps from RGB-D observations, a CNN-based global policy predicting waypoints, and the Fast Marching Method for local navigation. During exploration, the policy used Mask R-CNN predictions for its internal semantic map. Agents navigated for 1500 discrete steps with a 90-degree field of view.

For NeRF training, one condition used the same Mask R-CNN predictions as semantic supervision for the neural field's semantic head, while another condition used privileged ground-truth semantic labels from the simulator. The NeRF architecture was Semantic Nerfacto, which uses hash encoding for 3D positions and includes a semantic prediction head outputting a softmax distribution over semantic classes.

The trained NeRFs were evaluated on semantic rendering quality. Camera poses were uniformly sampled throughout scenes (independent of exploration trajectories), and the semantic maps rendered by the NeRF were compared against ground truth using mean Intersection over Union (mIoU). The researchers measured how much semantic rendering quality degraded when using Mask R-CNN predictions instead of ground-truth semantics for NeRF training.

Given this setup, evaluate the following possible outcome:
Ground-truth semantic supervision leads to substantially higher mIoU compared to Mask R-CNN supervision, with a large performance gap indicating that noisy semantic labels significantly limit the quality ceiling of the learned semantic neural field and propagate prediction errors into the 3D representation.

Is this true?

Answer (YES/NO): YES